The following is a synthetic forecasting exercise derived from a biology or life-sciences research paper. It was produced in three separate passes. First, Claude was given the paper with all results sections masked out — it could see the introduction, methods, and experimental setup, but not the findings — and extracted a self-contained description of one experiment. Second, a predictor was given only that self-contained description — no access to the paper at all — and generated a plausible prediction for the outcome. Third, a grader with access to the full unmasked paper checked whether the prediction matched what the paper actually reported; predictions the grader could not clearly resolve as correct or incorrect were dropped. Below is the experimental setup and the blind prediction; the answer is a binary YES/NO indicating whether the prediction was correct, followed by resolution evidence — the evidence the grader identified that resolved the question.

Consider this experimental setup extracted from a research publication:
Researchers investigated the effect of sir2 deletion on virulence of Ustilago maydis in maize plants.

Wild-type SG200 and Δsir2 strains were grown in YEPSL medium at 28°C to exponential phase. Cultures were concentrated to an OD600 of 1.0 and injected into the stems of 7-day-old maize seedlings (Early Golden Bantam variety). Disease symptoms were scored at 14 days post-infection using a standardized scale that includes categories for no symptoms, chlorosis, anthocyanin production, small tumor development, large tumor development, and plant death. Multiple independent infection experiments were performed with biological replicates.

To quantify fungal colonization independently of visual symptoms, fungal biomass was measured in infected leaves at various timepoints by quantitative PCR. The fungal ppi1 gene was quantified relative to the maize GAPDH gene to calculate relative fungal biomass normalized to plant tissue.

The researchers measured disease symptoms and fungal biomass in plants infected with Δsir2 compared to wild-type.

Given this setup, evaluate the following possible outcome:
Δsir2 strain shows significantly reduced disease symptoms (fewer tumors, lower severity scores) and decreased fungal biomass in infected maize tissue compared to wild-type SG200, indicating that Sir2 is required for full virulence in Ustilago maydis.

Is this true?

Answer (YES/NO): NO